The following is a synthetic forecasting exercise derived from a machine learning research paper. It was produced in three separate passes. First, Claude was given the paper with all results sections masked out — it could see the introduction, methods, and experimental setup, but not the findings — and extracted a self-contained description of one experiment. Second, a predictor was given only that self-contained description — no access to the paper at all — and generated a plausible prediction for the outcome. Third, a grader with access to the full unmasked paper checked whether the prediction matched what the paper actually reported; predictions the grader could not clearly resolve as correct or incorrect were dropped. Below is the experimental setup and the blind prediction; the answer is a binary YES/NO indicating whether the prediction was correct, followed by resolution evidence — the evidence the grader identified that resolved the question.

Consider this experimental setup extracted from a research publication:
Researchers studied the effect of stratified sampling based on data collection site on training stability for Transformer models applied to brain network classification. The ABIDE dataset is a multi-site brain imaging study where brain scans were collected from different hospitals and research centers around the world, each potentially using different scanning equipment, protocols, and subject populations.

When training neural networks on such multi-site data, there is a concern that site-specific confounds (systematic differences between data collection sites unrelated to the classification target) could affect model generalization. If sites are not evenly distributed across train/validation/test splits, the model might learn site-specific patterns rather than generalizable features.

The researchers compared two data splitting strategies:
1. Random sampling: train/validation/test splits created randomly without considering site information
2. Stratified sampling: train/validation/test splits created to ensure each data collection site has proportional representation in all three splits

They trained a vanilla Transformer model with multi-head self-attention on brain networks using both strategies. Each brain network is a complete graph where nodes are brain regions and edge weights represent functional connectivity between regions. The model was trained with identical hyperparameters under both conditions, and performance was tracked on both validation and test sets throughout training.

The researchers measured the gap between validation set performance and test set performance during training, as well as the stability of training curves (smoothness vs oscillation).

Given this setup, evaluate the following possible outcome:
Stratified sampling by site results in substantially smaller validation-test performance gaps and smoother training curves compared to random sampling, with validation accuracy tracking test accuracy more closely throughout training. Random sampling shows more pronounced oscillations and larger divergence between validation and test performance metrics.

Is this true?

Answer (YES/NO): YES